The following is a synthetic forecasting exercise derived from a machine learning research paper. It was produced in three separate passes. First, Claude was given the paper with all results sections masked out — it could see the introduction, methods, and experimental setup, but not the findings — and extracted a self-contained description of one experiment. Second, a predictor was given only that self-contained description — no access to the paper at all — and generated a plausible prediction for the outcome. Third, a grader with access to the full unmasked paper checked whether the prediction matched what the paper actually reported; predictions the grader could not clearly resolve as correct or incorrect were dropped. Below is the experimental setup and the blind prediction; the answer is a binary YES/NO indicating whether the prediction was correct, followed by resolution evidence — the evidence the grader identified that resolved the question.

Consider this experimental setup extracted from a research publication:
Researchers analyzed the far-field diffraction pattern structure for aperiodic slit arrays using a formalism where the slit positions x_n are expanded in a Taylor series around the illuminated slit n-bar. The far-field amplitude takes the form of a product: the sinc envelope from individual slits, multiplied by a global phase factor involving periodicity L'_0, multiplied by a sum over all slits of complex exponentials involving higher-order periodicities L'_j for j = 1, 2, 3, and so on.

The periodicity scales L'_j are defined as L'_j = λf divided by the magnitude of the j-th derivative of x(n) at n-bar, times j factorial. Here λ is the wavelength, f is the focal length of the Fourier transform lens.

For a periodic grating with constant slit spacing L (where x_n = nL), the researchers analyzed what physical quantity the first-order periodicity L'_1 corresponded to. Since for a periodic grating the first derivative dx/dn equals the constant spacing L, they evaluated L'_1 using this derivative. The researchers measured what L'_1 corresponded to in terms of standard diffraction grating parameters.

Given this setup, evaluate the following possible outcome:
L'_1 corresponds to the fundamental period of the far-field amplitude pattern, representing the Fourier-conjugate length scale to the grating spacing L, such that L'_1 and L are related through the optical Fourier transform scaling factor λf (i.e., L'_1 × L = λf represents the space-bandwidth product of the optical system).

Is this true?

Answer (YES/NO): NO